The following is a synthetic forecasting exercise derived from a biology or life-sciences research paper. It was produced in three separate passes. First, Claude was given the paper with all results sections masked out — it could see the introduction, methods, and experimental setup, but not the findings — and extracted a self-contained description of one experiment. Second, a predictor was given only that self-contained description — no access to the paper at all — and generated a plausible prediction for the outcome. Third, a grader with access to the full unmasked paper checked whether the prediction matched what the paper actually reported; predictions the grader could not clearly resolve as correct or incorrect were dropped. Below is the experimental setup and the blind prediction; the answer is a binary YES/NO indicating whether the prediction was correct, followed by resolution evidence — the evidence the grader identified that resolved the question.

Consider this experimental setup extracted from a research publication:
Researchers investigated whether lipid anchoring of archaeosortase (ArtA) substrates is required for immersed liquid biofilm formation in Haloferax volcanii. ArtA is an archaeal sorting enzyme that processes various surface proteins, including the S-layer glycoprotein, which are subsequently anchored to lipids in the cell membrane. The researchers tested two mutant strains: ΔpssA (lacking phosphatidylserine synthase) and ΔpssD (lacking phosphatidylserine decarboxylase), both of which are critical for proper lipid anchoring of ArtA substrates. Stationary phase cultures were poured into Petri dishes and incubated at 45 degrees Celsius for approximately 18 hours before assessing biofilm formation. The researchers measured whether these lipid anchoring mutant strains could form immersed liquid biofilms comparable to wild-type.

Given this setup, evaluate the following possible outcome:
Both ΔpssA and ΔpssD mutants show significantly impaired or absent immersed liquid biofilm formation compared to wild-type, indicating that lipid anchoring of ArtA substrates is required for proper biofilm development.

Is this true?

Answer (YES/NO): NO